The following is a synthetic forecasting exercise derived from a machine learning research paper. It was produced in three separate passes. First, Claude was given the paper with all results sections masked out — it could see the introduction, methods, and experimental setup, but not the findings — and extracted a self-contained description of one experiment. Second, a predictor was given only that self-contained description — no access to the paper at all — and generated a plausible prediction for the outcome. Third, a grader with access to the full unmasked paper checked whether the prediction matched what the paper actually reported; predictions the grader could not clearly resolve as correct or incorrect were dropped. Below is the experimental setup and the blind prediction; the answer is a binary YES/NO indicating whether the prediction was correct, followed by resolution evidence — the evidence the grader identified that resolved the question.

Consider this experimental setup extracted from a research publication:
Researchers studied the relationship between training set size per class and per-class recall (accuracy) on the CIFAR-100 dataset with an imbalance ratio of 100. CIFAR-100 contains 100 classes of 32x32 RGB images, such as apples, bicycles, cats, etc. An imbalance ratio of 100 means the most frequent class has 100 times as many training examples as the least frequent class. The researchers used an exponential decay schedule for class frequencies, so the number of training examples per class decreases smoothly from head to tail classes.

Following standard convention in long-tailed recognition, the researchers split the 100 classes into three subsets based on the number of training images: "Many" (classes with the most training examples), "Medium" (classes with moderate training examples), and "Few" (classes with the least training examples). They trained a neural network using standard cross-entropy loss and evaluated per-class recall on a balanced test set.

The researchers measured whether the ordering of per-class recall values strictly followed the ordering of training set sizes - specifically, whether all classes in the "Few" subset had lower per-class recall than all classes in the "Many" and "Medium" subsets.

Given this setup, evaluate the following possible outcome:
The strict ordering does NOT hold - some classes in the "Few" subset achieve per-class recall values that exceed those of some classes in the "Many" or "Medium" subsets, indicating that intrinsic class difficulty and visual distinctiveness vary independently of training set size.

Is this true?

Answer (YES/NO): YES